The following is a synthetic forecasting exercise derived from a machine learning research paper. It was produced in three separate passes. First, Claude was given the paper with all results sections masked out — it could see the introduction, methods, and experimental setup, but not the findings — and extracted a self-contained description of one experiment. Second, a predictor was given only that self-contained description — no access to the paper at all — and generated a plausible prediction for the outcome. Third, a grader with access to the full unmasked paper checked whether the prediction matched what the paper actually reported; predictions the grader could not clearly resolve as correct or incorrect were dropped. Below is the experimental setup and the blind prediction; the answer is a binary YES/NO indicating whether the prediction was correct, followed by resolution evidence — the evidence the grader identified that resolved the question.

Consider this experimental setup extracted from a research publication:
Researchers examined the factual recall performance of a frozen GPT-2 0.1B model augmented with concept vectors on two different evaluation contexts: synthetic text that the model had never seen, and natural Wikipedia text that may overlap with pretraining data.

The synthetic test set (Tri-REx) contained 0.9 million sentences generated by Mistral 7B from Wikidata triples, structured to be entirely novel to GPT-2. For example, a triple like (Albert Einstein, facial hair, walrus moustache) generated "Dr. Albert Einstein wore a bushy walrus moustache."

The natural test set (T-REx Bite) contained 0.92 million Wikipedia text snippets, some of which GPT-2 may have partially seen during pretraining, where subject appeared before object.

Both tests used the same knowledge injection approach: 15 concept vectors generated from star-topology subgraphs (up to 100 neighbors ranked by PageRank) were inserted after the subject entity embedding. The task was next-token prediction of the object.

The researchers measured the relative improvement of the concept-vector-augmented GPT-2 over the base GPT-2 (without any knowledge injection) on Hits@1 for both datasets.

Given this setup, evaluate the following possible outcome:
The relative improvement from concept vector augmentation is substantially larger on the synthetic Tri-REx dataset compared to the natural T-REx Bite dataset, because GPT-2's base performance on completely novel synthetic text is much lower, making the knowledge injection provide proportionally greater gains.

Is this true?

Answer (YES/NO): YES